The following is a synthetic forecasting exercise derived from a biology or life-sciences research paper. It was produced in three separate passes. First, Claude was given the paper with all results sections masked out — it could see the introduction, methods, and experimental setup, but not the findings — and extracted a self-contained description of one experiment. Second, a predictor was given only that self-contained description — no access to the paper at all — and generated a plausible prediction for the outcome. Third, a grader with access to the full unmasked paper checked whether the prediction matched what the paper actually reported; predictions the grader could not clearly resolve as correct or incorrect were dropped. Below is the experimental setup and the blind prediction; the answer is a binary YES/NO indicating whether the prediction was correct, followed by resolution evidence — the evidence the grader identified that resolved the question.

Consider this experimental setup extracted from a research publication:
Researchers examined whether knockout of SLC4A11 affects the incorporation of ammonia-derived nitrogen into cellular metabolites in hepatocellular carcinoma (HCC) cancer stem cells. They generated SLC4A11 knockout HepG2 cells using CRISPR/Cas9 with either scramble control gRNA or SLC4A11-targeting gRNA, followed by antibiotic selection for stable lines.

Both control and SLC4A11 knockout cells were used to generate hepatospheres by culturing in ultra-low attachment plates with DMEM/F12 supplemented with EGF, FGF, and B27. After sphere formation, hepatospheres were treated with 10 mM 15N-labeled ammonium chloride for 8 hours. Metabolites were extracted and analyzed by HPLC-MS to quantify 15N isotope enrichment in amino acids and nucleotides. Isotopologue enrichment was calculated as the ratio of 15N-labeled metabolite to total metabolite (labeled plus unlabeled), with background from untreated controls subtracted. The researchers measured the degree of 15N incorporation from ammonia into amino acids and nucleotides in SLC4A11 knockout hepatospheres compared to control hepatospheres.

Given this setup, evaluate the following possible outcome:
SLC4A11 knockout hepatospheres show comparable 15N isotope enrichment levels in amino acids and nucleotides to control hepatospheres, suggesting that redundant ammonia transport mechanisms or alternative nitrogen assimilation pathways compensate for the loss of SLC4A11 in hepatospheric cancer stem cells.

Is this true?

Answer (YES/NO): NO